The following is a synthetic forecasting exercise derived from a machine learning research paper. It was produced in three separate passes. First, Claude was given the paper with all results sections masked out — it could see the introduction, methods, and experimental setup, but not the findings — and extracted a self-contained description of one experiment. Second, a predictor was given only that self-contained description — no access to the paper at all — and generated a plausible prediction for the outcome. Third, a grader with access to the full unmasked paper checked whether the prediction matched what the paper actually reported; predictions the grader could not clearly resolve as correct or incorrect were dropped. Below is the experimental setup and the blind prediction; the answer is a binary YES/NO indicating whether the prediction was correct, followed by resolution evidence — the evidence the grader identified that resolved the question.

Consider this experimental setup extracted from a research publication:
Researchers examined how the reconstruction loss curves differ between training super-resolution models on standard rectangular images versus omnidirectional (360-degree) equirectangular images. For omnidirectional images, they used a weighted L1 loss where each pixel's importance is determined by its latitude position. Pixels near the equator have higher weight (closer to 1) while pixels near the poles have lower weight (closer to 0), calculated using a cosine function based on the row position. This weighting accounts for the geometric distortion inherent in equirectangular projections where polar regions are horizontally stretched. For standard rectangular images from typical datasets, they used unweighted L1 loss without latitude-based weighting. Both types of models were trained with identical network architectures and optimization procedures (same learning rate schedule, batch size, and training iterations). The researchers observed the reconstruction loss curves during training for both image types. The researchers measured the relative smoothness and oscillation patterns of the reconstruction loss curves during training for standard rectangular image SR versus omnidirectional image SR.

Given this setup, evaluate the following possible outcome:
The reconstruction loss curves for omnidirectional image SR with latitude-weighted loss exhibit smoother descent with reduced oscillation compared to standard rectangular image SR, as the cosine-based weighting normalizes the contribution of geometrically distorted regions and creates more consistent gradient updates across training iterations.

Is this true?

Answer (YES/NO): NO